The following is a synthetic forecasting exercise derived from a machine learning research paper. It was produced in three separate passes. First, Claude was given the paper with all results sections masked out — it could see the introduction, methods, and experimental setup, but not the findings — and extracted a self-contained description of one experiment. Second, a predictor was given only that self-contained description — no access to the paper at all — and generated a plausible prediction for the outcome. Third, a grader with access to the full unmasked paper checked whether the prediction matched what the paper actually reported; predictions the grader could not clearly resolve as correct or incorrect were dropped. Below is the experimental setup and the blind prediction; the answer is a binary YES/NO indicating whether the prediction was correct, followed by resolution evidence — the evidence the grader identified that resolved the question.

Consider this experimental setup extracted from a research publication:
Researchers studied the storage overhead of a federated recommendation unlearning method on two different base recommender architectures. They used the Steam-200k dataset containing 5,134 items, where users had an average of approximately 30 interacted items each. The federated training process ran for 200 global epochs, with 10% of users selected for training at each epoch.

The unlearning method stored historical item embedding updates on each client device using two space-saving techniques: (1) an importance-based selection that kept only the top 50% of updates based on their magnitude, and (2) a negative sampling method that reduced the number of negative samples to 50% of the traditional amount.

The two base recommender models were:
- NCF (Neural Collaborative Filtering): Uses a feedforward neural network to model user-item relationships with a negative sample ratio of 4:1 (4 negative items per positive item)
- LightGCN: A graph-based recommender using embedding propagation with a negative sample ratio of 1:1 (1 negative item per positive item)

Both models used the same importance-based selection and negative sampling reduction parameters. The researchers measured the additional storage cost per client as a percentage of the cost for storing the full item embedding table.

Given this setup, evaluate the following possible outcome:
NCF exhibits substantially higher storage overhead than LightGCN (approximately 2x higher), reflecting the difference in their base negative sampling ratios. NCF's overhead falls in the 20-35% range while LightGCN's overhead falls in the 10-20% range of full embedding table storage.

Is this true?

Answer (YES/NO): NO